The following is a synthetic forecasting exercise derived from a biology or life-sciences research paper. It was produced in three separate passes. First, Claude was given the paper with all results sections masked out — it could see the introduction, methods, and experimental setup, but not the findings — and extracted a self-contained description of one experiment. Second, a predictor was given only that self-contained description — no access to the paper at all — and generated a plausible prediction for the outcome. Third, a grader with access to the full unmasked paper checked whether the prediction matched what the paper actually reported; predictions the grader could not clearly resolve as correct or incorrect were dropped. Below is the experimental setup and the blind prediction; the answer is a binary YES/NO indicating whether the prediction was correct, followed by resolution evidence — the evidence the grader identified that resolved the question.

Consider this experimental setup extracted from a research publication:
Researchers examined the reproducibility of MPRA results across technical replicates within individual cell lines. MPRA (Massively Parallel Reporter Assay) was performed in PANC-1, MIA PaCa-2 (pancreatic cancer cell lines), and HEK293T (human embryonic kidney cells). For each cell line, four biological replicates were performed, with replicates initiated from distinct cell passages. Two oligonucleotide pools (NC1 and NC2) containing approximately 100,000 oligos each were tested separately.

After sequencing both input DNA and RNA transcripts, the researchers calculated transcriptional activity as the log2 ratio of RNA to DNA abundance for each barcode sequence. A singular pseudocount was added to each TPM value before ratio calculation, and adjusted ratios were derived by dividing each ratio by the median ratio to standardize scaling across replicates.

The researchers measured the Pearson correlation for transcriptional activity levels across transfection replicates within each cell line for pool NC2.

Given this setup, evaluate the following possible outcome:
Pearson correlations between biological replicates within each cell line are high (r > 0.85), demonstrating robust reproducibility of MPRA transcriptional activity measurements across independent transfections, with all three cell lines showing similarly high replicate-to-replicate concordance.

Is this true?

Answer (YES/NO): NO